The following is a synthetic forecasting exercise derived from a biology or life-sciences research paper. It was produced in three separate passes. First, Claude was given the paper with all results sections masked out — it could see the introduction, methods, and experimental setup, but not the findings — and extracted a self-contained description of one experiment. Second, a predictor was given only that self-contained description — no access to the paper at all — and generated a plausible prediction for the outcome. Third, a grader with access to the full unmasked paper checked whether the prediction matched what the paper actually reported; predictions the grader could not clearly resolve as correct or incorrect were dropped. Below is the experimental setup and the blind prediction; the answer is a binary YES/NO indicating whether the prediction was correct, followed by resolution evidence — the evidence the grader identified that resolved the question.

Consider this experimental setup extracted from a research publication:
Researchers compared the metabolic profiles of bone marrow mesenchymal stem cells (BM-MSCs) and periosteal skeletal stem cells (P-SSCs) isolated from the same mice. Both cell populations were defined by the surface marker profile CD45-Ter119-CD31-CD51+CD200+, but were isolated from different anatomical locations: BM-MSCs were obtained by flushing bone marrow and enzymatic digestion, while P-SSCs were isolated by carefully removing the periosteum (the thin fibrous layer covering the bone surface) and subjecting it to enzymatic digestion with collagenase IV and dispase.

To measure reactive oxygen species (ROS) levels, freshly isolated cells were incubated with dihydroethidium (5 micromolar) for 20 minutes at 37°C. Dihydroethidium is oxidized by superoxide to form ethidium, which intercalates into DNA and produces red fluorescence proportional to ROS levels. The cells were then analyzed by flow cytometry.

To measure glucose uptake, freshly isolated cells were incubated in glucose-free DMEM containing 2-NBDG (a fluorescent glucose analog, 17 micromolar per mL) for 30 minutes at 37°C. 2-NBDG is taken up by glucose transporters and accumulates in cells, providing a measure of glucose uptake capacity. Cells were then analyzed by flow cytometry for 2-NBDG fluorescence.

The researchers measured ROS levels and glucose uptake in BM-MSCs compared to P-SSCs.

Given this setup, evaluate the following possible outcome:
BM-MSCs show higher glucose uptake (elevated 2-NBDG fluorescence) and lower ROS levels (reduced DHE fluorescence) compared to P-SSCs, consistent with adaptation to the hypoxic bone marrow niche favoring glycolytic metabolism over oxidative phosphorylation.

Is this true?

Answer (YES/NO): NO